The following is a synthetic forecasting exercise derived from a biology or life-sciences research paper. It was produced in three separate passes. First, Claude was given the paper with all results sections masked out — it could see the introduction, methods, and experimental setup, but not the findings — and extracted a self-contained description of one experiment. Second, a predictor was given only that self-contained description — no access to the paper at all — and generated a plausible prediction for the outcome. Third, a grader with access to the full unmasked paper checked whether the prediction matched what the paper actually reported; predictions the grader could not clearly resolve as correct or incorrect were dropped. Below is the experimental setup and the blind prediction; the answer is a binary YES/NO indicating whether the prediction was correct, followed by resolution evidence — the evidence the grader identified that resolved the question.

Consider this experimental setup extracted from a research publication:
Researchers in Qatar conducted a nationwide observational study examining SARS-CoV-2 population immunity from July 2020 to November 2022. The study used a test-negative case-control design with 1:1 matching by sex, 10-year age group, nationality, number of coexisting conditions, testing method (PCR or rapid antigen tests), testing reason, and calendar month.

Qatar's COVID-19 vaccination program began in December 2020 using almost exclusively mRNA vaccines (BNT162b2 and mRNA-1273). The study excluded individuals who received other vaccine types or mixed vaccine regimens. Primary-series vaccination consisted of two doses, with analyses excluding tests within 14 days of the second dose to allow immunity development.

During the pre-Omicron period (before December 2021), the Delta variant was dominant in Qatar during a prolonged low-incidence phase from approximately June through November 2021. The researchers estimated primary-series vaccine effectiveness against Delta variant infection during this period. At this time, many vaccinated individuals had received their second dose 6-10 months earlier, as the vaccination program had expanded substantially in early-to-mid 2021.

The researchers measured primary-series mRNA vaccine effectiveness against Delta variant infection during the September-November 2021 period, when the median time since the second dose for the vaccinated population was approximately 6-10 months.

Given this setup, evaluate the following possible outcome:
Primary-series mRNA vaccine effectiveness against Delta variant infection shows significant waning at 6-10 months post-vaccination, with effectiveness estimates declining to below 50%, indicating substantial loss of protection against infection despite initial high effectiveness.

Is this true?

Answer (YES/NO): NO